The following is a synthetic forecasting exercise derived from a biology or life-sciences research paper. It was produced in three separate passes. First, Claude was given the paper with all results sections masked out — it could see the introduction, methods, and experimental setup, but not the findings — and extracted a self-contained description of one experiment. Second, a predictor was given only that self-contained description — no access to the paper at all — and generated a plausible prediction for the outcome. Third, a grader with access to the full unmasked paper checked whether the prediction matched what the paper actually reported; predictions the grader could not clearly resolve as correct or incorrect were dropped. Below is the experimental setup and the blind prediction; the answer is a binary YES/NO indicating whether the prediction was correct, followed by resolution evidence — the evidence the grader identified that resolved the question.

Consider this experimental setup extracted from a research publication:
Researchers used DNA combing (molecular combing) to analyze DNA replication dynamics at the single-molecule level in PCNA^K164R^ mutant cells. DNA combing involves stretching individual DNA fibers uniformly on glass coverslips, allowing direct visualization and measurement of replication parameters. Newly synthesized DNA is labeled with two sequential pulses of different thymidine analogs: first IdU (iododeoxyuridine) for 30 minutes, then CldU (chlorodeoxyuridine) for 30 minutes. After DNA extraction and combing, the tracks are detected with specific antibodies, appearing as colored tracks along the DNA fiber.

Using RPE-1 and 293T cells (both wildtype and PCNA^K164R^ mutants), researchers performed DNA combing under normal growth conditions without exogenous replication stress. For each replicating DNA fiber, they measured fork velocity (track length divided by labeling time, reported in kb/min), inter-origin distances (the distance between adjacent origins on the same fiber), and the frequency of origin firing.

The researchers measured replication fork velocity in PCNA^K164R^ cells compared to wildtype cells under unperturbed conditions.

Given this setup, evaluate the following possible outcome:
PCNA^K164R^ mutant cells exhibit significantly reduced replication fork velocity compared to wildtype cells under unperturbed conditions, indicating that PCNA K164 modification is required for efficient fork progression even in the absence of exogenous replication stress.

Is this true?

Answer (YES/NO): NO